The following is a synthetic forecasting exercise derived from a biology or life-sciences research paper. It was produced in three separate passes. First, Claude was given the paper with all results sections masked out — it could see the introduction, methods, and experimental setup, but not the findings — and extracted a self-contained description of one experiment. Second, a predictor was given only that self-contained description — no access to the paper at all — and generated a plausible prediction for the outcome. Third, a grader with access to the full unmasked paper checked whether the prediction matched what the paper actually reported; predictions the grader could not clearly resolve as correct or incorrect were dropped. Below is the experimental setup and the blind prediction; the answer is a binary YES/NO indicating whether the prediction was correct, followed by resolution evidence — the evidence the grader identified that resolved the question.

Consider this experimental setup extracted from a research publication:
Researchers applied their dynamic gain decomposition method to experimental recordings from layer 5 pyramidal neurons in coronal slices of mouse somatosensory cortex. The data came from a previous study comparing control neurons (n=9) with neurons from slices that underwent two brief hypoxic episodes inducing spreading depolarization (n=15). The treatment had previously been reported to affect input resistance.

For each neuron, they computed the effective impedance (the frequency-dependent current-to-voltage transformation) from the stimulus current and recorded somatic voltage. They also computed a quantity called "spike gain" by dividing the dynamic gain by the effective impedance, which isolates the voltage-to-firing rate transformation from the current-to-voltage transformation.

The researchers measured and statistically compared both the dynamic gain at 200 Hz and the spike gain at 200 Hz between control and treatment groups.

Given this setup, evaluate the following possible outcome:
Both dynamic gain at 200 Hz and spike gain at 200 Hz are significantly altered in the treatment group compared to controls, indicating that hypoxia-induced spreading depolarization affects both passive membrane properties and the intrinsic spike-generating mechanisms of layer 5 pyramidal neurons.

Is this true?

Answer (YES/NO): NO